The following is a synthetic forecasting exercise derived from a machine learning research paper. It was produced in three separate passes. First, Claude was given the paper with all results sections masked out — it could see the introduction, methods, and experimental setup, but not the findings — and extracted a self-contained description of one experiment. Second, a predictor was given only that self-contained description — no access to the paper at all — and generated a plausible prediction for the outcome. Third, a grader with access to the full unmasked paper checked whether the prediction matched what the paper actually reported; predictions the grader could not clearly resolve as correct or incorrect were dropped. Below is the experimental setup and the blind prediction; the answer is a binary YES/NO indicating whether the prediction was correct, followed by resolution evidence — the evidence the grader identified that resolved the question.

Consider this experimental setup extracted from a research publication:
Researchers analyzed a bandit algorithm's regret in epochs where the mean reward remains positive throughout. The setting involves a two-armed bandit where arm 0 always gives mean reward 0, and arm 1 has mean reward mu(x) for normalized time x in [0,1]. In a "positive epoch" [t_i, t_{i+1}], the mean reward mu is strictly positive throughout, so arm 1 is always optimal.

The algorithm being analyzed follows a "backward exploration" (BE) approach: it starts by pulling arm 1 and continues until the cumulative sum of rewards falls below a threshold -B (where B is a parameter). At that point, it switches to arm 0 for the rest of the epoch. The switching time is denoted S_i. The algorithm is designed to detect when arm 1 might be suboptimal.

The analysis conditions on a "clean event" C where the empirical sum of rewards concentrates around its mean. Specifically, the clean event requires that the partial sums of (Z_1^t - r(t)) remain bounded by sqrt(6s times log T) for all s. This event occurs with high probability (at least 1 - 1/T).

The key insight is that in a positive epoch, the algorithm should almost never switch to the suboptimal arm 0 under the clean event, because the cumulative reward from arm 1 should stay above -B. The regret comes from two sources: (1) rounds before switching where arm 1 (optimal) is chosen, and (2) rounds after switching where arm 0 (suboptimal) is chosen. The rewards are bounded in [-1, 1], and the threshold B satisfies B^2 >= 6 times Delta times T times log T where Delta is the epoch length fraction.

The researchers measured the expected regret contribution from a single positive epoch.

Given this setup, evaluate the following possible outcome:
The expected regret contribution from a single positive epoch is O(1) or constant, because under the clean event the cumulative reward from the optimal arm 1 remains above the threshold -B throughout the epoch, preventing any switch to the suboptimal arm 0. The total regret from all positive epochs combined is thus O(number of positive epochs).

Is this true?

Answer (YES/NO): YES